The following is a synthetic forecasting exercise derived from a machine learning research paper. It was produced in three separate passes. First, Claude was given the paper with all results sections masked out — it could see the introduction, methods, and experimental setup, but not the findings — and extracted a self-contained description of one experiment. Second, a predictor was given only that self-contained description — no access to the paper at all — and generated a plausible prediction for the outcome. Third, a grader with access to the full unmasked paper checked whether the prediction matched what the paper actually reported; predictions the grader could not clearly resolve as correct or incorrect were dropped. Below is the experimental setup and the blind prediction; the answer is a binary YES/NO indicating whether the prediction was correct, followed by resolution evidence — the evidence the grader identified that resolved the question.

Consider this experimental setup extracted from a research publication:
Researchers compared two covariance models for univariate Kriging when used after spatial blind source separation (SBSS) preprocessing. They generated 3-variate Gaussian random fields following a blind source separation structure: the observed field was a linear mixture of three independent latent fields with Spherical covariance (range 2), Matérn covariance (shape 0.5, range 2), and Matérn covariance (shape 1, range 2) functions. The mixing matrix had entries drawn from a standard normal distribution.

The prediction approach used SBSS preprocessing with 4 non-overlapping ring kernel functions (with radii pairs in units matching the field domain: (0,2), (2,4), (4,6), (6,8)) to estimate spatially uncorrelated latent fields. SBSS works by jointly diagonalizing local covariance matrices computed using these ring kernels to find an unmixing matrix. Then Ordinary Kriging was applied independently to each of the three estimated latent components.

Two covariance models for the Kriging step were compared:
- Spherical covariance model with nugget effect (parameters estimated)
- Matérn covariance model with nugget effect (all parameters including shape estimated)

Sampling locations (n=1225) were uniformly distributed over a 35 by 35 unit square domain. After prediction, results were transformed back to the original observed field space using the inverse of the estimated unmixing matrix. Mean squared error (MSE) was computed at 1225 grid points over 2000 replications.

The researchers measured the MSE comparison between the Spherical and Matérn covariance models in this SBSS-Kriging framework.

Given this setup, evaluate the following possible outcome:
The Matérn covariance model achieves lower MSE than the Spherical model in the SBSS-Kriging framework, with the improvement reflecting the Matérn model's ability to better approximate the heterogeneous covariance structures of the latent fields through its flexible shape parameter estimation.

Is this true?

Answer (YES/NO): YES